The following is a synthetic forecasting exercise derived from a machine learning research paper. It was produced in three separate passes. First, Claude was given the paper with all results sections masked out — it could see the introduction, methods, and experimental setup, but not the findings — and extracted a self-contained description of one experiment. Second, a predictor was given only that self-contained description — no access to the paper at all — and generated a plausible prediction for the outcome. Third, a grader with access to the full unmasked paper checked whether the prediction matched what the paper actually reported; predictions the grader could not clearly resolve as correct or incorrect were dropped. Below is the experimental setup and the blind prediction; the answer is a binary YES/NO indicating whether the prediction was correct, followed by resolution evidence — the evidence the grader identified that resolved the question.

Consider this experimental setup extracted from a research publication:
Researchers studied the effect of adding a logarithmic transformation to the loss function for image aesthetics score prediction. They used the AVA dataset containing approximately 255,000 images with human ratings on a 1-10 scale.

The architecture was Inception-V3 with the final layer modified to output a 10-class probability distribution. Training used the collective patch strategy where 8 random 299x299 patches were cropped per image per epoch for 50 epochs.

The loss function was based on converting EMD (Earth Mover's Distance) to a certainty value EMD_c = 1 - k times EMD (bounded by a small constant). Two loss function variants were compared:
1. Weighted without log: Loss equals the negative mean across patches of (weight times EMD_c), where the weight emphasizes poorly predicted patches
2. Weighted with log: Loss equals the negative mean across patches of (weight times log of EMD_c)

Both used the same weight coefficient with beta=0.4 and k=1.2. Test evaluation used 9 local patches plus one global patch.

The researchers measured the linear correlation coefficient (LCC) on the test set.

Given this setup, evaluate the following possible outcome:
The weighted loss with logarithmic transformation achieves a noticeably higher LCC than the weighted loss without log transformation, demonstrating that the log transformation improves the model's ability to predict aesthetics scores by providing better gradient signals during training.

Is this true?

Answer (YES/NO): NO